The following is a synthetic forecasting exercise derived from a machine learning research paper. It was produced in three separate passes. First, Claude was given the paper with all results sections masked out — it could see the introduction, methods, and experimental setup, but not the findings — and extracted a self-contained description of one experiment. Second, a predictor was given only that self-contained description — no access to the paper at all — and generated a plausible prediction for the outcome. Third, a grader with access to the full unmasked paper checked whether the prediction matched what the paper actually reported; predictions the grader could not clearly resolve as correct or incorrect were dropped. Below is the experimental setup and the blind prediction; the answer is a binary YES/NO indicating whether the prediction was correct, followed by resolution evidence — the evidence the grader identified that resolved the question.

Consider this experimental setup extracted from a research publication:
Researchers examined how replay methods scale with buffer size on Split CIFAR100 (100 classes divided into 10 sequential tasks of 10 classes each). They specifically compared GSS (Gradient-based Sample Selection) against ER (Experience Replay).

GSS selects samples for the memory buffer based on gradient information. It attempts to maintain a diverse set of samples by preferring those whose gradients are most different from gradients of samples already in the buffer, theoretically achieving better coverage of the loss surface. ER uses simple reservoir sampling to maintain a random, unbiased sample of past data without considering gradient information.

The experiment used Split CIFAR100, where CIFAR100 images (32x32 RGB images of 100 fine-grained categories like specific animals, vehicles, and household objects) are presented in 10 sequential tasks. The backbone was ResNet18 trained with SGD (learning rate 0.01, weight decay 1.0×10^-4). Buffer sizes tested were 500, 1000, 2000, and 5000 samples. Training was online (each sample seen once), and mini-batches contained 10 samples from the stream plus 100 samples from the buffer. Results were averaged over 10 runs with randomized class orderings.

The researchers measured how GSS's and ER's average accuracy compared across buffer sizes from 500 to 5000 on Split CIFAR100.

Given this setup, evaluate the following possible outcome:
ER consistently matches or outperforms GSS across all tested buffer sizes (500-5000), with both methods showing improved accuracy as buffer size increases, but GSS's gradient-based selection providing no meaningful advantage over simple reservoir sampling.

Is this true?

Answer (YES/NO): YES